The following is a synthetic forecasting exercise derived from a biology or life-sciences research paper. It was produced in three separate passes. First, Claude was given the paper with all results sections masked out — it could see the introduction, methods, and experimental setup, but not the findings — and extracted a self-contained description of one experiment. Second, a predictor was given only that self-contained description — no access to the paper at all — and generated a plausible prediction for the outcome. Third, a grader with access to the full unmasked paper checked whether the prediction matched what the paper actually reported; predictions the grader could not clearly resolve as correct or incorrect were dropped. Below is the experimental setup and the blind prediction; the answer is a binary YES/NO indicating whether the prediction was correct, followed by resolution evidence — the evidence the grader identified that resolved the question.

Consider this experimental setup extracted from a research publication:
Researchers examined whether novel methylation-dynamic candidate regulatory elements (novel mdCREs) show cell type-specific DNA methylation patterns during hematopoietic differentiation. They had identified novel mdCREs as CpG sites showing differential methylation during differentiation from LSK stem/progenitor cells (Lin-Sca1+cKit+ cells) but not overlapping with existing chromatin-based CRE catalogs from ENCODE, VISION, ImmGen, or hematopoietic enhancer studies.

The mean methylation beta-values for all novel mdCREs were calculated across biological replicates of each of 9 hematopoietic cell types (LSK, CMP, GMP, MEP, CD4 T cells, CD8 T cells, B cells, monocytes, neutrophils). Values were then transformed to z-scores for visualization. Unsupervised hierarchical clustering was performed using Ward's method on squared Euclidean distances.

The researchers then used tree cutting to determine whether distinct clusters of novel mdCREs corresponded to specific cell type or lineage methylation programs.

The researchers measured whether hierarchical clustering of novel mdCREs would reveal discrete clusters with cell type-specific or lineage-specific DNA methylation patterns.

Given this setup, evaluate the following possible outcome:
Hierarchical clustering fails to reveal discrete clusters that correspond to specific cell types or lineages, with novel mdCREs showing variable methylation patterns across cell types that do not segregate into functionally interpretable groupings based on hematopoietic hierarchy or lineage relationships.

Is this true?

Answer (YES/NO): NO